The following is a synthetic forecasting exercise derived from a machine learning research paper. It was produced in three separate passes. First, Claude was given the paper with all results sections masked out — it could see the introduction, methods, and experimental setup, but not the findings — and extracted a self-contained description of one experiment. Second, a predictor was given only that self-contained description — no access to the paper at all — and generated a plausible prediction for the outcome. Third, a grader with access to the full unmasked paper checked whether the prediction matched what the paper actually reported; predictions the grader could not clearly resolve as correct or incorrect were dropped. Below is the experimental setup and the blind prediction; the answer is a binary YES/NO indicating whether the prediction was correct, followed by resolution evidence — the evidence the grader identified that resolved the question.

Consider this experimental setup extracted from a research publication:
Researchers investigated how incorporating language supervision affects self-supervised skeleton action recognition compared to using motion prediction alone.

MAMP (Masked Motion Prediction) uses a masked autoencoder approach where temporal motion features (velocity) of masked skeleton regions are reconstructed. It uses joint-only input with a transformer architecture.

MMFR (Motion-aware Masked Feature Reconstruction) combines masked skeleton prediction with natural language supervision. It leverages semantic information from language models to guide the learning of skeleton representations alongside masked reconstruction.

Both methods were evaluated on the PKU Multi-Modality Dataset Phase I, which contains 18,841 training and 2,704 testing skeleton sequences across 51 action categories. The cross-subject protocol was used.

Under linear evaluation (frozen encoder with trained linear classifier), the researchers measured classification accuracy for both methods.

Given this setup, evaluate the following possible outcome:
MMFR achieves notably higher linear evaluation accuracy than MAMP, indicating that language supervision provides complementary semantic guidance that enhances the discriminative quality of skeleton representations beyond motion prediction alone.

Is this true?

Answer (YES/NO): NO